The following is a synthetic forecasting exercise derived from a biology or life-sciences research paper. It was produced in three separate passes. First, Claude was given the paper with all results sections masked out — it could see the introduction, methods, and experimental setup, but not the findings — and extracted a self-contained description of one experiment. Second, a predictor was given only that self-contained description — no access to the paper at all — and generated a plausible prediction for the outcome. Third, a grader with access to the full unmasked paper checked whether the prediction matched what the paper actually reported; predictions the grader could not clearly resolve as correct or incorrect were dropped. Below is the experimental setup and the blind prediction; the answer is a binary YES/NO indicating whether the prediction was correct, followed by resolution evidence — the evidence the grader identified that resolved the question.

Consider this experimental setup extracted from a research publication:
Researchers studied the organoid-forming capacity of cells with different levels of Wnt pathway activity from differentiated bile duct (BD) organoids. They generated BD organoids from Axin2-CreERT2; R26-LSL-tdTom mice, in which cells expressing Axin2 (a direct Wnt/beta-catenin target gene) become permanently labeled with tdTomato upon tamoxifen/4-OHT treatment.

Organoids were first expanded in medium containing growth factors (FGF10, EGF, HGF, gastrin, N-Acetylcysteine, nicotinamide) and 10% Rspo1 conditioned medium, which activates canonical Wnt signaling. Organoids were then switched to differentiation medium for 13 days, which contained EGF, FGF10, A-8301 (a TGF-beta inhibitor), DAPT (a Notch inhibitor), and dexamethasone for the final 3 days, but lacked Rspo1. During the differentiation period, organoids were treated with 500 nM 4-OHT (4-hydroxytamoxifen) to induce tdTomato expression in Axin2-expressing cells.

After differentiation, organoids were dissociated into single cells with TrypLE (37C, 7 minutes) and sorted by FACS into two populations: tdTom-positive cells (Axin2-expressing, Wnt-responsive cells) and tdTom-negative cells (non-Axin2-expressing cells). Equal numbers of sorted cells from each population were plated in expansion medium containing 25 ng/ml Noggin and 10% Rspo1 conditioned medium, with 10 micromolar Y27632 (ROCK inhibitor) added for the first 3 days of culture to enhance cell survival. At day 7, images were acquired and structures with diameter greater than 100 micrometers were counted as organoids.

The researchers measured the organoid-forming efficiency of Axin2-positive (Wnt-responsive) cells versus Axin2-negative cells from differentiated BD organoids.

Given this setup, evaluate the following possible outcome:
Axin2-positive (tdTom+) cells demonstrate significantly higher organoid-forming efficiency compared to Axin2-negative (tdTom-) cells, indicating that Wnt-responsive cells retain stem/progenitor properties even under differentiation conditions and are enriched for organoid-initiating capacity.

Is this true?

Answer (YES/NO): YES